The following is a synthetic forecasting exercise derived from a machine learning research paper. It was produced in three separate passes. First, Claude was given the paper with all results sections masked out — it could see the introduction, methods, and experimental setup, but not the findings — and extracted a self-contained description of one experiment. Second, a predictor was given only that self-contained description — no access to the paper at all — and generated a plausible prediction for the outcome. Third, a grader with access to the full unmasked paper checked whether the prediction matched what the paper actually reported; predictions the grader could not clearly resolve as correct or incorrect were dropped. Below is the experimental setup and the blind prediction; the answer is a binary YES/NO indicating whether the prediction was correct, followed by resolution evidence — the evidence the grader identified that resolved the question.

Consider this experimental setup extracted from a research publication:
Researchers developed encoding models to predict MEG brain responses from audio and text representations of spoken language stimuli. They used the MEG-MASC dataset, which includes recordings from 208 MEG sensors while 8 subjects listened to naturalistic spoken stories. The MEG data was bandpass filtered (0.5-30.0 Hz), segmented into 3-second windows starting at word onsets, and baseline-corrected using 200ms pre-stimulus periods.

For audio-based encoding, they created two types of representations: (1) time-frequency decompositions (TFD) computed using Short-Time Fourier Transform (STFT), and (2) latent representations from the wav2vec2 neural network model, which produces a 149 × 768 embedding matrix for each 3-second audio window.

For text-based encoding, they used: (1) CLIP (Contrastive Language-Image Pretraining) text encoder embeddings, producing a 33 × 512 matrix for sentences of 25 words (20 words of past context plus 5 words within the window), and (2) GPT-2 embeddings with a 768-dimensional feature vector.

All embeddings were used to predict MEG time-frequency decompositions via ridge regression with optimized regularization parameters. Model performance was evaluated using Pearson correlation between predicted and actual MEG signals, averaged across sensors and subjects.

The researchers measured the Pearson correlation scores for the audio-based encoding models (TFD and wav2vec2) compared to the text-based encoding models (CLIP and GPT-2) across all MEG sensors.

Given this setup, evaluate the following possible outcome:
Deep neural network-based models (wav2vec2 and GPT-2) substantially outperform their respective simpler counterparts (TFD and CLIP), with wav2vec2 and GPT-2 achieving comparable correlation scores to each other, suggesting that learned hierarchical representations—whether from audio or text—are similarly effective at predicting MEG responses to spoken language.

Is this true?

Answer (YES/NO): NO